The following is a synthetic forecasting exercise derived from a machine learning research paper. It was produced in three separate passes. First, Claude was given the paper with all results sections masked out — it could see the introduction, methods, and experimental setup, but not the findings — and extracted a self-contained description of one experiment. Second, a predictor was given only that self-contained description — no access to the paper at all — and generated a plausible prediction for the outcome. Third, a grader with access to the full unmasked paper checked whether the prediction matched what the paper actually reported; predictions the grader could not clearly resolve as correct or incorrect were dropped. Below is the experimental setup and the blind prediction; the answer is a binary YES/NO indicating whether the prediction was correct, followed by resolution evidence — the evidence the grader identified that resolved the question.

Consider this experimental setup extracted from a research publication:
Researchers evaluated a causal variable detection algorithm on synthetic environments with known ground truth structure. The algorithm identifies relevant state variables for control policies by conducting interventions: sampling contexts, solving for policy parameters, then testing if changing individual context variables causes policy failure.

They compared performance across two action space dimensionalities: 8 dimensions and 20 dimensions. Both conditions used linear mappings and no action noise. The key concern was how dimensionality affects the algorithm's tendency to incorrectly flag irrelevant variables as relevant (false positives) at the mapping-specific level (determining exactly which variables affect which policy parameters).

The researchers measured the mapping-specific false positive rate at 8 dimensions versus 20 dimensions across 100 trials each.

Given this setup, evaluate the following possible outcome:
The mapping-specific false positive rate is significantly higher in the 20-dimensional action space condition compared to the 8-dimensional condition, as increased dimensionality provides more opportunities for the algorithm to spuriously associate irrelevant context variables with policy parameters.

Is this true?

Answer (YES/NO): YES